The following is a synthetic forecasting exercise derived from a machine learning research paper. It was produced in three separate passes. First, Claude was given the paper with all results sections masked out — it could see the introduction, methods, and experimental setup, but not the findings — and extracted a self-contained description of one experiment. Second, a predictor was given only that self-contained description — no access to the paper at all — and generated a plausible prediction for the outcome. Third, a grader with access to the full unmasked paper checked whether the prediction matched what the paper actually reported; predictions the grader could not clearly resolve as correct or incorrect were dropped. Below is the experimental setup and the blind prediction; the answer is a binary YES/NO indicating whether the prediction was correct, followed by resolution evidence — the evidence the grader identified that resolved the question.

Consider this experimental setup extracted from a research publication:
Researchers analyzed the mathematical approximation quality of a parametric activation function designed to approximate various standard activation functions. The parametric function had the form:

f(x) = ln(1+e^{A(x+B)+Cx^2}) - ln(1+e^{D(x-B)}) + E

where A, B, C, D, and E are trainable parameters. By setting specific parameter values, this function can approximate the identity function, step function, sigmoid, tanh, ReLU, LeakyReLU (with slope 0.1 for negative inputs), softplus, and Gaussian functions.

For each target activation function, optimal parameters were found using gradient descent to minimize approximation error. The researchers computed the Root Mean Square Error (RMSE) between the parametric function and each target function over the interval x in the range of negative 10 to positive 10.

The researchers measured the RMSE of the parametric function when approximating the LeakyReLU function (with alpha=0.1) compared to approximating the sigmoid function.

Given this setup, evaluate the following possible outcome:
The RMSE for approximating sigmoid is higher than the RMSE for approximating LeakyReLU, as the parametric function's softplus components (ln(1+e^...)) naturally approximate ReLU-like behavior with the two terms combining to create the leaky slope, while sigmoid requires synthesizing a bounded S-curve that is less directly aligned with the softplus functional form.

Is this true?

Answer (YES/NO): NO